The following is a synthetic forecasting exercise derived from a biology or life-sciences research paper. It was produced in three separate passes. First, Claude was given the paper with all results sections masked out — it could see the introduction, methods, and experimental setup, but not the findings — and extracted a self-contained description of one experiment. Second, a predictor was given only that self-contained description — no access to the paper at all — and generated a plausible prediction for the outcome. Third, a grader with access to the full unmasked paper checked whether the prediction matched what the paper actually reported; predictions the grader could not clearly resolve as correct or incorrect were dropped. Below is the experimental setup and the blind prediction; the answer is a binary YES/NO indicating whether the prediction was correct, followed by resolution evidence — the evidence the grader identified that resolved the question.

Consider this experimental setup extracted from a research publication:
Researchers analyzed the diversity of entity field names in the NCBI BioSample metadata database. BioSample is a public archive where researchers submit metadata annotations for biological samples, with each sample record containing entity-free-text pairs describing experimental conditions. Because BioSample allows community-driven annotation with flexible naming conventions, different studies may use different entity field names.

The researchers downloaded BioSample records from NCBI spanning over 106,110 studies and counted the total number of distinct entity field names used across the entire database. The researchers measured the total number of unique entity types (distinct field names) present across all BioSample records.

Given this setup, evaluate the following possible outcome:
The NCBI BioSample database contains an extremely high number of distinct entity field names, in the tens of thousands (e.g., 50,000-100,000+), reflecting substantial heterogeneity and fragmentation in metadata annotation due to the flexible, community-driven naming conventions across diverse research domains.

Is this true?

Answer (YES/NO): NO